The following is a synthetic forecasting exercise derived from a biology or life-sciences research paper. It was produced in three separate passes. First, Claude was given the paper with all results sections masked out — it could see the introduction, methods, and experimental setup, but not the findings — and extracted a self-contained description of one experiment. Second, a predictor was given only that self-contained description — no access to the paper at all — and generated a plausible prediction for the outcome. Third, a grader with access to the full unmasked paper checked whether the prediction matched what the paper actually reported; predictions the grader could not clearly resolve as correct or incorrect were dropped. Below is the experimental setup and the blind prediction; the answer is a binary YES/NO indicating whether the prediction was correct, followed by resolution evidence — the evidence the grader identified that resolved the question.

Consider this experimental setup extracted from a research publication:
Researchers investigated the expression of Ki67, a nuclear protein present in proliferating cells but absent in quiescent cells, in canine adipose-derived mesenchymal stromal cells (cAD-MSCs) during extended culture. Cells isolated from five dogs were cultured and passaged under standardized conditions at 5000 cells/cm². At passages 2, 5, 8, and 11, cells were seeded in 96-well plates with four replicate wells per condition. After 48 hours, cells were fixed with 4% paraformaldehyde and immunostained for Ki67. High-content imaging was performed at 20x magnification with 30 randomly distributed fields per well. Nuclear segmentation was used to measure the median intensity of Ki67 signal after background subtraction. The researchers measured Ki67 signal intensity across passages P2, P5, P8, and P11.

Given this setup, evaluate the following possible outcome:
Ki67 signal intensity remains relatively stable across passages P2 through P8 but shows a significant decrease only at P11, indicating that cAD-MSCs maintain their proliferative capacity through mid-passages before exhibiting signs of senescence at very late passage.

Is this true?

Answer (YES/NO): NO